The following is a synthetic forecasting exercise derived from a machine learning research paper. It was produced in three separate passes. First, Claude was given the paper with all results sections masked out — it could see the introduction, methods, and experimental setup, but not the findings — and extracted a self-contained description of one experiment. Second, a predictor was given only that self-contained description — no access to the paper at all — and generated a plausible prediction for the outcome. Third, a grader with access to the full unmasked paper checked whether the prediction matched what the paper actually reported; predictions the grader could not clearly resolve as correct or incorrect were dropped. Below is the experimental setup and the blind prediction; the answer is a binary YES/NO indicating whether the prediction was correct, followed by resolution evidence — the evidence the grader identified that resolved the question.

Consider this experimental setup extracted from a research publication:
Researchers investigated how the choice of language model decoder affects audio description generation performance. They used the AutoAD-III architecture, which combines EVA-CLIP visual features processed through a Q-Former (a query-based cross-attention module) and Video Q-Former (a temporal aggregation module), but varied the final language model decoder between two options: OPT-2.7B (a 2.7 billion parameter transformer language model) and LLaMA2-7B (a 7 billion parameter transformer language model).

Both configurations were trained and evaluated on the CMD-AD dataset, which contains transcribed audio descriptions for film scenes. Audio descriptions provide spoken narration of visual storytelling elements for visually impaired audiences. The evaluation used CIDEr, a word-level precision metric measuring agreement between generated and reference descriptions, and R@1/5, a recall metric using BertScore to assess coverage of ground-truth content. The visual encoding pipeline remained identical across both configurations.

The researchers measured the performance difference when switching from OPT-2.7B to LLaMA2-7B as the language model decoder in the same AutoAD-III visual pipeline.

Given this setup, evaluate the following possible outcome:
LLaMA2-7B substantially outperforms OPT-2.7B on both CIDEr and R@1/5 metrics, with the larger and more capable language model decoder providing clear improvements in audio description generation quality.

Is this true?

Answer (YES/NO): NO